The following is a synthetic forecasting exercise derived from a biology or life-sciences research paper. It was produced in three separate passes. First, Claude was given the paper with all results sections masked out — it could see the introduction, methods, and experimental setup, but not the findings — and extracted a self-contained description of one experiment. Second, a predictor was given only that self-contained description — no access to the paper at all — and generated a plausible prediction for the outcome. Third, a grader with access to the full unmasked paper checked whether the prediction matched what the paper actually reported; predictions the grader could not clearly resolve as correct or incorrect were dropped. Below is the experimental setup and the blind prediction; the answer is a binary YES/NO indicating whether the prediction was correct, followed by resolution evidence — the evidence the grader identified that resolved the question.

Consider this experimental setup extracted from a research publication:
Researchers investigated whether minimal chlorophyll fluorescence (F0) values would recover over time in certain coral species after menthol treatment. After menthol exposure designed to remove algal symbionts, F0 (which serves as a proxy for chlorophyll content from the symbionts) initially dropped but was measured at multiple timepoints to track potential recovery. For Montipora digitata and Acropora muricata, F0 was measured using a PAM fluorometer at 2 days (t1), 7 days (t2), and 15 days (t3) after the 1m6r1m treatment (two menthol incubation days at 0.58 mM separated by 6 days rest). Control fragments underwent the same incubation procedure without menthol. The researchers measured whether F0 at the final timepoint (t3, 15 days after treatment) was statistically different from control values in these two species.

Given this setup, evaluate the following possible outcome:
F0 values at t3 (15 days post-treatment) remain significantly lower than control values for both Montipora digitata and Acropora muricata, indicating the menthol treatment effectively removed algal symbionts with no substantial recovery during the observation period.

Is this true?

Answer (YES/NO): NO